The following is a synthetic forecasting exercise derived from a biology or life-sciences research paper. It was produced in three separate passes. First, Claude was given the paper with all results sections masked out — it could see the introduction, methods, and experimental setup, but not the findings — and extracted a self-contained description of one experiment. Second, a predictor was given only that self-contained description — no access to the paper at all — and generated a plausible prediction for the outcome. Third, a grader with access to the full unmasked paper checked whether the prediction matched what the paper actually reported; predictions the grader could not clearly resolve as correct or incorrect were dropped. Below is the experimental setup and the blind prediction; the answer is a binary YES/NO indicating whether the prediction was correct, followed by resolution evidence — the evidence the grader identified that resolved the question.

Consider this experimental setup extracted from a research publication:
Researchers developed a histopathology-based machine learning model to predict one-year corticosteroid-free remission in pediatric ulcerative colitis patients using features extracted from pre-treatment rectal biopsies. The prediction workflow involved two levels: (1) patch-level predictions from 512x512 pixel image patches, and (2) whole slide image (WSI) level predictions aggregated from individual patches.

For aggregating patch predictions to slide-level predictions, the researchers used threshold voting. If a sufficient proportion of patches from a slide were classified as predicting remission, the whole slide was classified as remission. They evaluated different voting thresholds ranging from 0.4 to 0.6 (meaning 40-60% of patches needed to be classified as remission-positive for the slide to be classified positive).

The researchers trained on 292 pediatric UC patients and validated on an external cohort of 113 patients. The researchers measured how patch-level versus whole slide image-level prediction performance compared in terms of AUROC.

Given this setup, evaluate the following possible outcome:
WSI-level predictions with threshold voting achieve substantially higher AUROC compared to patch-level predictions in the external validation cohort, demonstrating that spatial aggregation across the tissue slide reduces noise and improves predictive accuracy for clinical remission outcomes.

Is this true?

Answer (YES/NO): NO